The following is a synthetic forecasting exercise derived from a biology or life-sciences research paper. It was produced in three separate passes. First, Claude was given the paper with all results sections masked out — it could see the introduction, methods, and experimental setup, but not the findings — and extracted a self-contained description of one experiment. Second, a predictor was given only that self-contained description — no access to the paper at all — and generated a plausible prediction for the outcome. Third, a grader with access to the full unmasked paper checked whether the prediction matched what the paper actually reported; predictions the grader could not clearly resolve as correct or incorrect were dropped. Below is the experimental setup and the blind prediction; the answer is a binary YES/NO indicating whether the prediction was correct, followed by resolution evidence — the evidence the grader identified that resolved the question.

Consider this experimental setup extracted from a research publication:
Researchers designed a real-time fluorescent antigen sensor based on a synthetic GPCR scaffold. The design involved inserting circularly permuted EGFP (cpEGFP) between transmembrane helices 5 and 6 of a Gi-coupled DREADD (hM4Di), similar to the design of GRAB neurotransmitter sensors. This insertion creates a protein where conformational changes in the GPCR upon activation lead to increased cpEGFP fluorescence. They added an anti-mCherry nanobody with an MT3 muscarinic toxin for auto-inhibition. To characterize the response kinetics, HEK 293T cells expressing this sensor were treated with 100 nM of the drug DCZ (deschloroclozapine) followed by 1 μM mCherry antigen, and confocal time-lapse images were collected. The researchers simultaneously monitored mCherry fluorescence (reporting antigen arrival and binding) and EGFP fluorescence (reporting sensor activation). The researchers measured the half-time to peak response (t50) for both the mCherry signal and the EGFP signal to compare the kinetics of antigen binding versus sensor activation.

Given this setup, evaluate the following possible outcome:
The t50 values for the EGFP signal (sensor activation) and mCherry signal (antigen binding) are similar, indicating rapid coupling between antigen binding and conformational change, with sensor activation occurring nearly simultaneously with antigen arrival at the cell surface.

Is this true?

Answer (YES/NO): NO